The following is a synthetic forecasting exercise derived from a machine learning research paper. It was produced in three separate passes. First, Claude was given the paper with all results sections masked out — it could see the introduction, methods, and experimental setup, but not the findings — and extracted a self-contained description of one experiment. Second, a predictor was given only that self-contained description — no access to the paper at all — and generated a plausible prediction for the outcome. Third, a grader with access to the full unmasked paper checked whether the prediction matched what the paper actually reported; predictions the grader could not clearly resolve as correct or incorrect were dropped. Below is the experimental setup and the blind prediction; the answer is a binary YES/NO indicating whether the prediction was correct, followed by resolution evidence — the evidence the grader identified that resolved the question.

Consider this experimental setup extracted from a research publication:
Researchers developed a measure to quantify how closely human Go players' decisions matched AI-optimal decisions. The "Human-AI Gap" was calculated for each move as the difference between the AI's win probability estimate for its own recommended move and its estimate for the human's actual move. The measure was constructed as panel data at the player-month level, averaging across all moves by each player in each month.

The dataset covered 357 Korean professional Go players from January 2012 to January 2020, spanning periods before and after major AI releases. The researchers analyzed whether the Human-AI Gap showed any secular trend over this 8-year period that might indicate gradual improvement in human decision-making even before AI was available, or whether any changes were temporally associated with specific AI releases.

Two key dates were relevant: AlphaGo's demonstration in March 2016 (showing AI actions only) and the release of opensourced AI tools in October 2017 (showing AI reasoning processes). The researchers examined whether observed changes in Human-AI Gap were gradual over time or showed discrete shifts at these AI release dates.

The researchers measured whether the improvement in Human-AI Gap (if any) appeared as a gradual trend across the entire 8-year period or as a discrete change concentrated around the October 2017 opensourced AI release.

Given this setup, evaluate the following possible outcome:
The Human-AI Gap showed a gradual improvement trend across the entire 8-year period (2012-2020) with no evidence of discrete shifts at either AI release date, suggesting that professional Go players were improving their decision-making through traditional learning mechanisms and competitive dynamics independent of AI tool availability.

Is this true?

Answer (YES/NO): NO